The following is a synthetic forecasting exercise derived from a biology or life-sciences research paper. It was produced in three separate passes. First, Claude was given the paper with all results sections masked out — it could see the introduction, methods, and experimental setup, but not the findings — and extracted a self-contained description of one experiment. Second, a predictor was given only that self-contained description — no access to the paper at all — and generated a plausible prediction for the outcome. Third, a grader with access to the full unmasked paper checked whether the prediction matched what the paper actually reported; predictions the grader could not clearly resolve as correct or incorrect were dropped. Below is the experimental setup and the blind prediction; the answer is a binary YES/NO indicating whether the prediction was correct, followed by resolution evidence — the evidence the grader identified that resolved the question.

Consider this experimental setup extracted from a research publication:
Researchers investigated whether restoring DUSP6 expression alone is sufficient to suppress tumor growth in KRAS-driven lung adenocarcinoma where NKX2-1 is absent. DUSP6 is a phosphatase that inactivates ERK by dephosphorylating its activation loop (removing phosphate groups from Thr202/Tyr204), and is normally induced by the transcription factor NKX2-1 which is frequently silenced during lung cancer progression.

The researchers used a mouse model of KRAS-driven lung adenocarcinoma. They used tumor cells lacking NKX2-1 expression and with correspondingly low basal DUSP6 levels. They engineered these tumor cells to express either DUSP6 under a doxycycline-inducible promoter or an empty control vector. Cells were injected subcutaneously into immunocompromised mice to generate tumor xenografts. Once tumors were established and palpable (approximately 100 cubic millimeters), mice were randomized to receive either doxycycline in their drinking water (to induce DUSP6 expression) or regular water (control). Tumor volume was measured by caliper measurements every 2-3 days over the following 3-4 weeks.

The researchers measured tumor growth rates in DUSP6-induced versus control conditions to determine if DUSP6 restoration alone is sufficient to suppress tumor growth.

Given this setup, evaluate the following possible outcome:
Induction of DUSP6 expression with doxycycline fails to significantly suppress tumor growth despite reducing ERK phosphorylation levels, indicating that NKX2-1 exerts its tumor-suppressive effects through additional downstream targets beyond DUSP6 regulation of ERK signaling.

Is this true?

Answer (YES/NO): NO